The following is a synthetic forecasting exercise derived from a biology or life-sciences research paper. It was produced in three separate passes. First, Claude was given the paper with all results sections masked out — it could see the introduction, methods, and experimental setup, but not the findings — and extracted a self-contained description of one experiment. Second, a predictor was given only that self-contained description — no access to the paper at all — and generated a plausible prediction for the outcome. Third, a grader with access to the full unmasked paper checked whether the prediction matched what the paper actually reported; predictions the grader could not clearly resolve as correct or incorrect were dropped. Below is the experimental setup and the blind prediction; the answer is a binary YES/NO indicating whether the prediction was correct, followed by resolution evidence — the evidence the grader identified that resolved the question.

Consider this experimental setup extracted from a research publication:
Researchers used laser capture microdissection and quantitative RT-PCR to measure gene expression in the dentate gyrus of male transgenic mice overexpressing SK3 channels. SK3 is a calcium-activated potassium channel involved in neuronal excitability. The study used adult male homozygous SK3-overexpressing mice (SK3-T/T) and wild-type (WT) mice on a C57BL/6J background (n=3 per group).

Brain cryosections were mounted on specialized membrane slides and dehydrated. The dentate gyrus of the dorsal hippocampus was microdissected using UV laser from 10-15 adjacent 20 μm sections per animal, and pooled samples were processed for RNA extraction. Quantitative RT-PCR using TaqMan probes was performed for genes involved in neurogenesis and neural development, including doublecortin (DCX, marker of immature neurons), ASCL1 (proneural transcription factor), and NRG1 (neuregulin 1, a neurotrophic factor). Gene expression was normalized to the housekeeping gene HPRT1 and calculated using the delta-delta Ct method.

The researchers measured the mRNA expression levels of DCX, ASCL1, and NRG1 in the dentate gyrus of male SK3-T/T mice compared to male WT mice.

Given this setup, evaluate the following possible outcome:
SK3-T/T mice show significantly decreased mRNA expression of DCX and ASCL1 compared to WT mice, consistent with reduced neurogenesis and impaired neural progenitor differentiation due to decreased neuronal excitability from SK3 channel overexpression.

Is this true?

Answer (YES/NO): NO